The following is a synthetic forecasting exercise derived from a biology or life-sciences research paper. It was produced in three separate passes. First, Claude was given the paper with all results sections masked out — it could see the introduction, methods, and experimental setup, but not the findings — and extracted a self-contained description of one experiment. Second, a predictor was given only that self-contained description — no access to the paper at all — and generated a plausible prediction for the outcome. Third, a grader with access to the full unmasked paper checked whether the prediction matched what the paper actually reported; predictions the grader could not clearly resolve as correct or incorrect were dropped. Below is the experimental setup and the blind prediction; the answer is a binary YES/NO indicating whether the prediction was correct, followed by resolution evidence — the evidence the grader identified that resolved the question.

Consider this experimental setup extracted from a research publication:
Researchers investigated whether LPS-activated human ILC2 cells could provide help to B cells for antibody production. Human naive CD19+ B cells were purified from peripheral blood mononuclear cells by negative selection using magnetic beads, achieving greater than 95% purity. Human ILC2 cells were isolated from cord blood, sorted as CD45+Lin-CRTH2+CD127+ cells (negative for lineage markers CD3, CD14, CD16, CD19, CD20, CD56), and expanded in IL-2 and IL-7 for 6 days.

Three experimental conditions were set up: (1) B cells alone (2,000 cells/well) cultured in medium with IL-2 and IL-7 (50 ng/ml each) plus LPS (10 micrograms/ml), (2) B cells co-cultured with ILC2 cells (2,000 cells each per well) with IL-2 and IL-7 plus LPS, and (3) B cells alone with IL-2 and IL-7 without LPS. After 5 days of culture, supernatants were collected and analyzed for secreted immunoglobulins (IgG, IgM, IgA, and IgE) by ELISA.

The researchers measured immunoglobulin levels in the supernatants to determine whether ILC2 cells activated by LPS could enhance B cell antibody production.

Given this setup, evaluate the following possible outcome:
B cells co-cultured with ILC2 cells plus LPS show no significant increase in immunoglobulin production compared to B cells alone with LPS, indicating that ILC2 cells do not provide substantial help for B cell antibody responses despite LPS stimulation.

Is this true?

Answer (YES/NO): NO